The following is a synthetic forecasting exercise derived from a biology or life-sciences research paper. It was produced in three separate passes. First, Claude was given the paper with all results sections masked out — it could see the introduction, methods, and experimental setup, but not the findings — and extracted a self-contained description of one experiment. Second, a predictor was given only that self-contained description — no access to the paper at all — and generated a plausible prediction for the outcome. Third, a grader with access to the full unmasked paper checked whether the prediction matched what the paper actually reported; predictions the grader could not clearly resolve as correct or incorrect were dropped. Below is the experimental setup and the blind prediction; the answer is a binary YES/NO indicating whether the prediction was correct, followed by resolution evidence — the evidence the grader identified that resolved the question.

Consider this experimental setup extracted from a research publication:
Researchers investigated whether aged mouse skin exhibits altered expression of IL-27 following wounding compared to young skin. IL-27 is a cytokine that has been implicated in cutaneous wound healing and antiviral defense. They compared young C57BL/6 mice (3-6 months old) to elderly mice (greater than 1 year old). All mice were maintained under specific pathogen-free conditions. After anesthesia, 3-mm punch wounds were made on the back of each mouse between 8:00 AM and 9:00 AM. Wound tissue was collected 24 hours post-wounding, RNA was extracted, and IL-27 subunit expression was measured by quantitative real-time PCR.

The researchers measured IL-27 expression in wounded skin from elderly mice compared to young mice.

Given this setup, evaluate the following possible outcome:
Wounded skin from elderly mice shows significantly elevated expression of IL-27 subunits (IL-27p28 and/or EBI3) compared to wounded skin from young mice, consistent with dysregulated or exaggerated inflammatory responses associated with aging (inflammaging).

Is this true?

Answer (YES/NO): NO